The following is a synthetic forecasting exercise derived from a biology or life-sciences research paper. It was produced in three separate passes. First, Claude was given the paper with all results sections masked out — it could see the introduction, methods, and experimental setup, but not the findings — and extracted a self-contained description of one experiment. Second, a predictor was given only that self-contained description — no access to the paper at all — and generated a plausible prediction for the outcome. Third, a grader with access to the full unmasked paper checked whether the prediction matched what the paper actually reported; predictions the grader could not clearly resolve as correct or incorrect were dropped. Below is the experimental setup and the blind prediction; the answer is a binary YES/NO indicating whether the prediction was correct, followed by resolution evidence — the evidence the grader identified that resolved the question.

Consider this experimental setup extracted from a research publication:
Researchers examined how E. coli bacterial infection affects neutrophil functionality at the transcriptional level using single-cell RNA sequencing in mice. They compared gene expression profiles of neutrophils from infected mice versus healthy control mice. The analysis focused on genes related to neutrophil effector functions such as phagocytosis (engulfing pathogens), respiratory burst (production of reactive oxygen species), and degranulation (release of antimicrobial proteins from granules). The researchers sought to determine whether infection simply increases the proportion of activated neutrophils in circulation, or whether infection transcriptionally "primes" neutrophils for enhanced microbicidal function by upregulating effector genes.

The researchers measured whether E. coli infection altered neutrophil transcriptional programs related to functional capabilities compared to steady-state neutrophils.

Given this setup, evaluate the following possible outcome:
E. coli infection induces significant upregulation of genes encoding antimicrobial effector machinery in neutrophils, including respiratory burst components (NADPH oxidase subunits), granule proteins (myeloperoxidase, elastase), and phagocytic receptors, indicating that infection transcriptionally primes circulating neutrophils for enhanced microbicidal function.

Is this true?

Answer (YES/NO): YES